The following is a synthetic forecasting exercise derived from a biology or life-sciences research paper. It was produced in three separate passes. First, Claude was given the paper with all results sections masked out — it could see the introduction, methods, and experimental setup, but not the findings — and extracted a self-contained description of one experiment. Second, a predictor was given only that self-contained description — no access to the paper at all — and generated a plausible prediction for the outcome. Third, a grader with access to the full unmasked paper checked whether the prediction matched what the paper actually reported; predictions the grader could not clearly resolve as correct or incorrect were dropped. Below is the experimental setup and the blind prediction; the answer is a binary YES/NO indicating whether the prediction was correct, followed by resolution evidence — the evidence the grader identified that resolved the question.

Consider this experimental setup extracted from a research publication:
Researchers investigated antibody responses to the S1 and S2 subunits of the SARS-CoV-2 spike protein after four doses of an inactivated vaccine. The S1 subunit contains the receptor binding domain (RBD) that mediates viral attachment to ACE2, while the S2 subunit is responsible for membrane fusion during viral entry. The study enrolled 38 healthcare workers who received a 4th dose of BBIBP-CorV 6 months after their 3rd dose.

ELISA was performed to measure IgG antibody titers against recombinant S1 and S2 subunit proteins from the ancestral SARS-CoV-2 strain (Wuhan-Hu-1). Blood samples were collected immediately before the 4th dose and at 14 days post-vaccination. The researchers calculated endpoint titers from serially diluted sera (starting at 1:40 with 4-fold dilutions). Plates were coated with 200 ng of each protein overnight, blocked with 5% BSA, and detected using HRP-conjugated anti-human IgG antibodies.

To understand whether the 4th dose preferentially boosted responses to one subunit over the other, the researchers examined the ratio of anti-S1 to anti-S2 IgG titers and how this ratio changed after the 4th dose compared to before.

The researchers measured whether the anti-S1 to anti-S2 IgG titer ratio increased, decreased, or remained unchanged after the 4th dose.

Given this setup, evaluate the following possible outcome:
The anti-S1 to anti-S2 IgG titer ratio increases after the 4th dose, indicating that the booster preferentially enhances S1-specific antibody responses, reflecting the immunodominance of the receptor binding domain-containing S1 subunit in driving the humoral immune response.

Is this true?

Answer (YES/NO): NO